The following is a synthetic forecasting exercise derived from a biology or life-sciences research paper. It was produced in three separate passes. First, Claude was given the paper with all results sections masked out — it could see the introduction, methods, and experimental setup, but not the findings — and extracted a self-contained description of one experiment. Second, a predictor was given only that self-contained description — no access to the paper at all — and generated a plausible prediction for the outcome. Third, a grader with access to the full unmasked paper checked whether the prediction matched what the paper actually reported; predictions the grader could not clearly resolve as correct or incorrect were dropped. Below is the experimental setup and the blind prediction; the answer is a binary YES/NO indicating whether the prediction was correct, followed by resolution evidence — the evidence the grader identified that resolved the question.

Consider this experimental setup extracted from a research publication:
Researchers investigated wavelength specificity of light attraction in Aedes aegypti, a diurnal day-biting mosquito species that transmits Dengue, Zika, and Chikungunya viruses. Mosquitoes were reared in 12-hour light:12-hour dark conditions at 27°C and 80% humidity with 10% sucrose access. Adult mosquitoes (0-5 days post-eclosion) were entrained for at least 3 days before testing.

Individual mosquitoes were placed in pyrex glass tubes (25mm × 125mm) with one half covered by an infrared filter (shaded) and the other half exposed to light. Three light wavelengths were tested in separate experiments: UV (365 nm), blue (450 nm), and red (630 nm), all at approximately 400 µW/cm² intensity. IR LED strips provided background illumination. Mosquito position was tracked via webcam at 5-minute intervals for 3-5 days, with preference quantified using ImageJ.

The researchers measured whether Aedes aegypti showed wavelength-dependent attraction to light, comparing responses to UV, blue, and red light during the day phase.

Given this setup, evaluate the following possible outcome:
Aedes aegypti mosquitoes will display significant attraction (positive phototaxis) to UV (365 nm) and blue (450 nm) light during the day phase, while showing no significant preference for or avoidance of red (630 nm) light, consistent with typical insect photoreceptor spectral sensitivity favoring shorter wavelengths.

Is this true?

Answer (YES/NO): NO